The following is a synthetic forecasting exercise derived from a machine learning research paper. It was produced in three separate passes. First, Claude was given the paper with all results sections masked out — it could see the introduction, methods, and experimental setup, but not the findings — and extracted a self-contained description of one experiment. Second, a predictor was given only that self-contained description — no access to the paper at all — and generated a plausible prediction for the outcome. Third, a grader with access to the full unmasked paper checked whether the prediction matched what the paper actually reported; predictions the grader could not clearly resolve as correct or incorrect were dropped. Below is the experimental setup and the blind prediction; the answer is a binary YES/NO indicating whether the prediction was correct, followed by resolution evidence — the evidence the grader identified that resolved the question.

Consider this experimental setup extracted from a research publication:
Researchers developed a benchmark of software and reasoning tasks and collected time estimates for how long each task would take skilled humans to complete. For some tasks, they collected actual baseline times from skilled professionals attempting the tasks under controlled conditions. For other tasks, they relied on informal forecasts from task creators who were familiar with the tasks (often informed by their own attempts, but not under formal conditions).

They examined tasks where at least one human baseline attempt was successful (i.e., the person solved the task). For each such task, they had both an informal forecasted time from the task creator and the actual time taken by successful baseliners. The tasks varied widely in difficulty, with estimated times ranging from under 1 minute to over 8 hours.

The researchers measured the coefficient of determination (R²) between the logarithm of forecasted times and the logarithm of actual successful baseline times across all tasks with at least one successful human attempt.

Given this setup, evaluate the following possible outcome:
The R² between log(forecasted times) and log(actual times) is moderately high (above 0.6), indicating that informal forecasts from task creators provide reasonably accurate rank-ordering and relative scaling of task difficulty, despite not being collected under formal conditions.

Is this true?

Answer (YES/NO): NO